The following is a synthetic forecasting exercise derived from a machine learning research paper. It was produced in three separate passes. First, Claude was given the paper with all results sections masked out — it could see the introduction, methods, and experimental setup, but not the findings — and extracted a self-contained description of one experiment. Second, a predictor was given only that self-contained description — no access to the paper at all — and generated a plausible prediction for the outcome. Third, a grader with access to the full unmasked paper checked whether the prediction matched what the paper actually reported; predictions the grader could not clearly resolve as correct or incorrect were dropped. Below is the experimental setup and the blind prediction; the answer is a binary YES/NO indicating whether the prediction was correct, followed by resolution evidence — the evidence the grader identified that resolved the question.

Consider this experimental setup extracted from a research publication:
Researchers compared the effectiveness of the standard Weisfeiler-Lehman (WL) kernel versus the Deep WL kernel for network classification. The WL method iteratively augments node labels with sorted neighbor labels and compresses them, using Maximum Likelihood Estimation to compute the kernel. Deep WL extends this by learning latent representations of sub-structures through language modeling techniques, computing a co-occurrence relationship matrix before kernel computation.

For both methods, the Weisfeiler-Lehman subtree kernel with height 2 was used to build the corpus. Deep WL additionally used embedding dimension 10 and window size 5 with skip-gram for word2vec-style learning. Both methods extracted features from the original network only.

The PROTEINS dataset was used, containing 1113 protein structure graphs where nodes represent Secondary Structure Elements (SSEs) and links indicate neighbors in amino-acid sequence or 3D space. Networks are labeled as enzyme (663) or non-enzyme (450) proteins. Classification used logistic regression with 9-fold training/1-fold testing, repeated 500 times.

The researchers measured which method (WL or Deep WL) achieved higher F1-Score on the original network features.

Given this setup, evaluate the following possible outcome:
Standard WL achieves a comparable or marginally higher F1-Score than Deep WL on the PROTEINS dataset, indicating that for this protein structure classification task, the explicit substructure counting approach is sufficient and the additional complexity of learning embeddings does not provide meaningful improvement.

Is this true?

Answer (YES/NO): NO